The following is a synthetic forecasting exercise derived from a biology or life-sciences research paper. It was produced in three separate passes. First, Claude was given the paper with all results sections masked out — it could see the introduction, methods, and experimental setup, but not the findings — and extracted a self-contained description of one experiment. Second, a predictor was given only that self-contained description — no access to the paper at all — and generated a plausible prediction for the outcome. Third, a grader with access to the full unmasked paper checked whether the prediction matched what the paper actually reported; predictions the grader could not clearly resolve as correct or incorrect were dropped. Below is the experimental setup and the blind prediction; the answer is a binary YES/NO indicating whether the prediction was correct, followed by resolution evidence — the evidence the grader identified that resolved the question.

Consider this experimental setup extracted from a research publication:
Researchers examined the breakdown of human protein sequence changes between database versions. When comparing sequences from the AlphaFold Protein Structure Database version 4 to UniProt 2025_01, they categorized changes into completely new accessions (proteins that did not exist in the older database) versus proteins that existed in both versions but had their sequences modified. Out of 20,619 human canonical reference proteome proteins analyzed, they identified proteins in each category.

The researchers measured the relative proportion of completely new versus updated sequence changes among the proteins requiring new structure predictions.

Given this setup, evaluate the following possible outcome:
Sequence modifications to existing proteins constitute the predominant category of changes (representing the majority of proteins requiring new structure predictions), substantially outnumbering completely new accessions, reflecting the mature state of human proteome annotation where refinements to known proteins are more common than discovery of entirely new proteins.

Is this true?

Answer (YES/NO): YES